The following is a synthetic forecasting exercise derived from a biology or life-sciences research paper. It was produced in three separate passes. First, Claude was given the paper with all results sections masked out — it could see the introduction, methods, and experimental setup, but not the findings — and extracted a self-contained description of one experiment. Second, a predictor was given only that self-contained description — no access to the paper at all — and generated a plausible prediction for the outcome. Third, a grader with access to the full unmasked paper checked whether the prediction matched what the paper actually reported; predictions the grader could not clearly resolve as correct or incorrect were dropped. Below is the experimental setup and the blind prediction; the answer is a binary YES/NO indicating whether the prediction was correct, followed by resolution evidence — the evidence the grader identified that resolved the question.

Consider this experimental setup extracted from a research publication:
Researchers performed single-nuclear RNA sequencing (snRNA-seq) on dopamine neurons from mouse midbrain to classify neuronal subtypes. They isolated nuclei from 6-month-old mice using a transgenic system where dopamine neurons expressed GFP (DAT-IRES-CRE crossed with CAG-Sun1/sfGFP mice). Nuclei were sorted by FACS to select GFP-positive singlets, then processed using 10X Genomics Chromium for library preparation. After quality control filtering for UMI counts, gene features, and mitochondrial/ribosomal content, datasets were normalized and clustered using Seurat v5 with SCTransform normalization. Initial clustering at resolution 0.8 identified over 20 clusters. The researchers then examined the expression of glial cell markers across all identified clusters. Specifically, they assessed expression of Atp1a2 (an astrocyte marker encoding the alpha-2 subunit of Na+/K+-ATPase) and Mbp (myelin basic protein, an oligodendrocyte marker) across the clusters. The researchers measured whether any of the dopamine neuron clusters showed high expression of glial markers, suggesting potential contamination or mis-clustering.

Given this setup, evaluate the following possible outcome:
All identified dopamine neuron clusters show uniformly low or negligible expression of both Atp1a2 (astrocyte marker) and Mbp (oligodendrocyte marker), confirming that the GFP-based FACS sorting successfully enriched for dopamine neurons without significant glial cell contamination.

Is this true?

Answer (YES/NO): NO